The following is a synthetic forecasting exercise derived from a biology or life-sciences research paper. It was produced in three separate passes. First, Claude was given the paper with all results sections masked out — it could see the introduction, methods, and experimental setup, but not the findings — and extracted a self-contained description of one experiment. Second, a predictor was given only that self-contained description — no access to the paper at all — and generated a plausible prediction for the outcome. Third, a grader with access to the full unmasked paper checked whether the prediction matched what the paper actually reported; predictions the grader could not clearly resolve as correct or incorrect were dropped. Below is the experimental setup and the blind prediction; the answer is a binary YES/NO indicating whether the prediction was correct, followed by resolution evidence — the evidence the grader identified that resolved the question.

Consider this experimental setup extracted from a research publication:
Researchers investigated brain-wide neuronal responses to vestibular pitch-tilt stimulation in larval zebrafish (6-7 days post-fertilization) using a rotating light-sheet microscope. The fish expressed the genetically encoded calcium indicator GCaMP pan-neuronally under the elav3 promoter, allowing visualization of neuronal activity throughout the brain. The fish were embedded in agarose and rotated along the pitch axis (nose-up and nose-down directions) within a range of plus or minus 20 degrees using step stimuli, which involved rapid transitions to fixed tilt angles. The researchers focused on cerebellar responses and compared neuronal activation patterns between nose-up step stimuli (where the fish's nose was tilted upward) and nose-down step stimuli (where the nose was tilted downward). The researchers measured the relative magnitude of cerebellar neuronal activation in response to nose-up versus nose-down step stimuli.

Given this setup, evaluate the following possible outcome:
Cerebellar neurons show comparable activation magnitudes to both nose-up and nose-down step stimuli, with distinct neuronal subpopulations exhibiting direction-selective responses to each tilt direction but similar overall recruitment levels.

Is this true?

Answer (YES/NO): NO